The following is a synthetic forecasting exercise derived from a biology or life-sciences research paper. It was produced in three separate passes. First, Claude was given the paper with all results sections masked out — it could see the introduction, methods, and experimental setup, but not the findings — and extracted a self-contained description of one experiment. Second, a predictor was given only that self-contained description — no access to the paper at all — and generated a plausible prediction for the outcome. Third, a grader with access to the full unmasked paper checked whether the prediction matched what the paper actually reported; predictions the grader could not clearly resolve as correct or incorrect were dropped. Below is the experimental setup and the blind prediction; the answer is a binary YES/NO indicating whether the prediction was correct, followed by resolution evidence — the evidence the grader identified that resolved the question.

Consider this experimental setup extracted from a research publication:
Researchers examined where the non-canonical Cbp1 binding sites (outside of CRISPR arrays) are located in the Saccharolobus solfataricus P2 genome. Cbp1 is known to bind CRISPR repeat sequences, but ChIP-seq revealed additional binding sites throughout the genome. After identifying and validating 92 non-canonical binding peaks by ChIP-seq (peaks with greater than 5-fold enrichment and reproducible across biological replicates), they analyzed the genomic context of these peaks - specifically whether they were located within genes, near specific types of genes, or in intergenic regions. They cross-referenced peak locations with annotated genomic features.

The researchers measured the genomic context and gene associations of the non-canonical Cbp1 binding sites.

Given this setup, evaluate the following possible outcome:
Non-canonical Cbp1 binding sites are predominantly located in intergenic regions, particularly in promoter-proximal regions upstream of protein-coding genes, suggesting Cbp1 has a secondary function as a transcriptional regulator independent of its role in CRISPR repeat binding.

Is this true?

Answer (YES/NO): NO